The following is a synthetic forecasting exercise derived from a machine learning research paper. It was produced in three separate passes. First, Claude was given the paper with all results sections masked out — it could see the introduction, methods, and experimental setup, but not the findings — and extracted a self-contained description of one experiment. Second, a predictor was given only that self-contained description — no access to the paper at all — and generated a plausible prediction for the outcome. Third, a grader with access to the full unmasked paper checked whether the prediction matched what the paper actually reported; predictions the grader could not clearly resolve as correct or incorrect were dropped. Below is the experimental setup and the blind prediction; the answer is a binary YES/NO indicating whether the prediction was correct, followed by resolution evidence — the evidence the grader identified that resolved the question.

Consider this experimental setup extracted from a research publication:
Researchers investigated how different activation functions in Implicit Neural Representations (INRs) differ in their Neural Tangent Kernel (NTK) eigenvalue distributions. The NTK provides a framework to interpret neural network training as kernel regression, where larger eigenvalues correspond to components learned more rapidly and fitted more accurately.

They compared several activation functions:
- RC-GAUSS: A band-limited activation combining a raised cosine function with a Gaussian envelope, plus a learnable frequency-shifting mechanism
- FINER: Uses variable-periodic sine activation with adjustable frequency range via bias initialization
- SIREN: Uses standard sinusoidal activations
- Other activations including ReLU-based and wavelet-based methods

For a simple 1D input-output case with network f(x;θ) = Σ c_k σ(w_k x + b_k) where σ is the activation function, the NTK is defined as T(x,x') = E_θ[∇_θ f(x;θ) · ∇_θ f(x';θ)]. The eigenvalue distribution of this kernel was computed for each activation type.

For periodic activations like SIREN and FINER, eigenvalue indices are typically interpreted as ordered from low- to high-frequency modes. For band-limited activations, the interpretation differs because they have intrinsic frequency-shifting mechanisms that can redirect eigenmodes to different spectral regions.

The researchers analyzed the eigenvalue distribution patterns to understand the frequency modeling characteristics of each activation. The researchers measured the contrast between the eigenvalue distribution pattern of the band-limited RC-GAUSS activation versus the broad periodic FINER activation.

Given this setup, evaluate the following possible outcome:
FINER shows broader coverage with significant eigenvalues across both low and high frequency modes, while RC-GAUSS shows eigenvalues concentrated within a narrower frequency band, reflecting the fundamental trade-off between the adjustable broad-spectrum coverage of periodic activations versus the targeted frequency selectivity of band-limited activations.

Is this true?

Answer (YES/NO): YES